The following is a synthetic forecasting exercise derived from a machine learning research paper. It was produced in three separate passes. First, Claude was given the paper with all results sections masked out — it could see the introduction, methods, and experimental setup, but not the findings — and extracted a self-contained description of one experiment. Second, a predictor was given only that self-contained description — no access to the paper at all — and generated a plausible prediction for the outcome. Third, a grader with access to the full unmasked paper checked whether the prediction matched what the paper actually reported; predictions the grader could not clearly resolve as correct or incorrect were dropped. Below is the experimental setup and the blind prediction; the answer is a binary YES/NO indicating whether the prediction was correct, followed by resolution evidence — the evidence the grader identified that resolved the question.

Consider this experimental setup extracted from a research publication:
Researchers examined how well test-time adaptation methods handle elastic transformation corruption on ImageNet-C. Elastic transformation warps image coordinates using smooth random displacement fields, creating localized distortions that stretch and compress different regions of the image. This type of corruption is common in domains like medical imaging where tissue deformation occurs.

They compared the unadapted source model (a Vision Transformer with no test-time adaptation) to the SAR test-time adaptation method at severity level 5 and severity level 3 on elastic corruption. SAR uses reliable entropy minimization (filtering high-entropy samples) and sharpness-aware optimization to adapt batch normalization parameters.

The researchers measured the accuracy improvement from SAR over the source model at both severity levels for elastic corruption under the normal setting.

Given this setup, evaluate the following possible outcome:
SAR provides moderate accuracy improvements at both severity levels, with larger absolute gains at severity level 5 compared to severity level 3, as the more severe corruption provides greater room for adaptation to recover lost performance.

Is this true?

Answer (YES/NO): NO